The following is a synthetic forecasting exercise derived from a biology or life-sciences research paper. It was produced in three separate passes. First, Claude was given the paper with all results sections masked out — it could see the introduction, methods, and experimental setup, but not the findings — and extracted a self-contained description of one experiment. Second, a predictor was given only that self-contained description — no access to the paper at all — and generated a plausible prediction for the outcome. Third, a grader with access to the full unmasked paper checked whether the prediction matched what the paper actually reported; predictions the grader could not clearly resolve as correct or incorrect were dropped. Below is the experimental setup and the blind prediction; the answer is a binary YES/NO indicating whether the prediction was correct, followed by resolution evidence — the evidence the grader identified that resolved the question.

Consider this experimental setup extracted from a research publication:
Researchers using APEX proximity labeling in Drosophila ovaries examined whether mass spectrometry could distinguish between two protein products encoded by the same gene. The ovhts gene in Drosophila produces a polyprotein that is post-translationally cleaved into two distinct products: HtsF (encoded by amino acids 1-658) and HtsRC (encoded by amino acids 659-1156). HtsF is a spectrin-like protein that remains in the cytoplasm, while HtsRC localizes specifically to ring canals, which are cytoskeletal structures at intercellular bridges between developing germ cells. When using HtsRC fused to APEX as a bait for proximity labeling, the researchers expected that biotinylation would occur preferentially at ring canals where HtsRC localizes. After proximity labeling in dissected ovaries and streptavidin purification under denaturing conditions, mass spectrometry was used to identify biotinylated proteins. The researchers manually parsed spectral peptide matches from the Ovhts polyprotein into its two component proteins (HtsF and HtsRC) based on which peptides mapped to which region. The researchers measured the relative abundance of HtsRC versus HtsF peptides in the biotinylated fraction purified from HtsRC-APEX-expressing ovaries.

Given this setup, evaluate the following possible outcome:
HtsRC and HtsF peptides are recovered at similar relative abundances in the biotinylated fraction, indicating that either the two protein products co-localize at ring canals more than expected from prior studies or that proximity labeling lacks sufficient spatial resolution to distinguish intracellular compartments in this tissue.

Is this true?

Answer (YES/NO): NO